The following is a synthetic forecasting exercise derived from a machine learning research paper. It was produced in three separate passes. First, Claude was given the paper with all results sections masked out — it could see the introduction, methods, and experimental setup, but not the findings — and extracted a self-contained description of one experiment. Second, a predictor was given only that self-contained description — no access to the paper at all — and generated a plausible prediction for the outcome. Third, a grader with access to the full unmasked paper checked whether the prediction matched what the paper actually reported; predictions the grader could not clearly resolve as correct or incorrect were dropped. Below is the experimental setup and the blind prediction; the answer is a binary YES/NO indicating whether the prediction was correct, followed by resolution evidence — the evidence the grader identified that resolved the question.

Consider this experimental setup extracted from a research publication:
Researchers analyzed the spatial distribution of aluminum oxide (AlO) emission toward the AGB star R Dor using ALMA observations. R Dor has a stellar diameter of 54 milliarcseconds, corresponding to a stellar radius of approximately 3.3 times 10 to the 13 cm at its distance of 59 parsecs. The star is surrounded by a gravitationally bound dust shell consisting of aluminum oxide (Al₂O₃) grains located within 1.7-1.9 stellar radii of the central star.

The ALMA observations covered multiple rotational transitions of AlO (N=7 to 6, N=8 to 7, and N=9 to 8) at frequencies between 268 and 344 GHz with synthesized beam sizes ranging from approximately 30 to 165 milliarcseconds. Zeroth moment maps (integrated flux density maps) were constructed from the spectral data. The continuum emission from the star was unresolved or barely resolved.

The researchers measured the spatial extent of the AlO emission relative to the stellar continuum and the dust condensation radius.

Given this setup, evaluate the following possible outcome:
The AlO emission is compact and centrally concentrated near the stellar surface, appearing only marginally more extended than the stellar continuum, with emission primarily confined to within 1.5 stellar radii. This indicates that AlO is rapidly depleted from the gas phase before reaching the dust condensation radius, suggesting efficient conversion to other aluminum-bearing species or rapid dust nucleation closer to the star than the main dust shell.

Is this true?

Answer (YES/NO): NO